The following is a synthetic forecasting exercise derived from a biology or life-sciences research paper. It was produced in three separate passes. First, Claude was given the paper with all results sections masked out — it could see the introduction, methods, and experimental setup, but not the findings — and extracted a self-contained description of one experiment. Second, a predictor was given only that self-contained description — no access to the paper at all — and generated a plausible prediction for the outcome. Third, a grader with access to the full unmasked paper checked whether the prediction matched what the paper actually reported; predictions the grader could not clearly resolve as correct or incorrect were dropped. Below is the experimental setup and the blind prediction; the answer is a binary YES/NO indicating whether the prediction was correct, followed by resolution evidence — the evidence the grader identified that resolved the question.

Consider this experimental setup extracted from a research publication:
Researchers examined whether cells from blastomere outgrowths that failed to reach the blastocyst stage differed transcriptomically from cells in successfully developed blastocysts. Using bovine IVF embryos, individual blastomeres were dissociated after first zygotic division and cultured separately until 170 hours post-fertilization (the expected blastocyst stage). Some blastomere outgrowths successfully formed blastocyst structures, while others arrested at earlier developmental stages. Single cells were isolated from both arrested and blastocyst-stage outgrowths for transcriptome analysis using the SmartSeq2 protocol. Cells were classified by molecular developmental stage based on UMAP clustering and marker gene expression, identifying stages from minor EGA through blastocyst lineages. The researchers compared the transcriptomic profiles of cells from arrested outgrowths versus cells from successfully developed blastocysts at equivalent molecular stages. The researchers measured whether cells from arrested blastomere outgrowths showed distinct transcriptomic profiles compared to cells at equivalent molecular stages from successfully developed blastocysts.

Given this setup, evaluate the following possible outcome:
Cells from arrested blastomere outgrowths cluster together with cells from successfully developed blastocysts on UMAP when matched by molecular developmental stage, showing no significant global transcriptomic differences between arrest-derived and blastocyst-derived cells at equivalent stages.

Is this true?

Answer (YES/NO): YES